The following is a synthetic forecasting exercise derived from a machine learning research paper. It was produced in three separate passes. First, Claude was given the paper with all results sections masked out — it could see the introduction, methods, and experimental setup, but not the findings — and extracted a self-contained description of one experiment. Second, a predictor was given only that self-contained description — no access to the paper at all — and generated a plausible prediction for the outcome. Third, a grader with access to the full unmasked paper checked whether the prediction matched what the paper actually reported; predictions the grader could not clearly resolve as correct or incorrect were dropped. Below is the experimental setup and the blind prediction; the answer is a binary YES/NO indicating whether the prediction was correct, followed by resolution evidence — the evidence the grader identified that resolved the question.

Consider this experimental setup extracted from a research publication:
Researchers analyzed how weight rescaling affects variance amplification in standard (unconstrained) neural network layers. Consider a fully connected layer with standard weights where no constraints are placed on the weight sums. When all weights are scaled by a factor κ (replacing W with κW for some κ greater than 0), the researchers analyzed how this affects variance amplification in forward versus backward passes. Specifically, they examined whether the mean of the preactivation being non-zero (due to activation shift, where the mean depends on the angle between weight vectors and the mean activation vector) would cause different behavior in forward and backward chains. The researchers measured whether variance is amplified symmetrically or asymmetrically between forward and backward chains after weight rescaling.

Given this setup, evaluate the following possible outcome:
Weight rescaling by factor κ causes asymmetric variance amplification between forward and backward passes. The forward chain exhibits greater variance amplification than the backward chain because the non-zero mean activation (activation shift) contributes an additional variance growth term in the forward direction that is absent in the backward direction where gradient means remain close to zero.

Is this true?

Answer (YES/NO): YES